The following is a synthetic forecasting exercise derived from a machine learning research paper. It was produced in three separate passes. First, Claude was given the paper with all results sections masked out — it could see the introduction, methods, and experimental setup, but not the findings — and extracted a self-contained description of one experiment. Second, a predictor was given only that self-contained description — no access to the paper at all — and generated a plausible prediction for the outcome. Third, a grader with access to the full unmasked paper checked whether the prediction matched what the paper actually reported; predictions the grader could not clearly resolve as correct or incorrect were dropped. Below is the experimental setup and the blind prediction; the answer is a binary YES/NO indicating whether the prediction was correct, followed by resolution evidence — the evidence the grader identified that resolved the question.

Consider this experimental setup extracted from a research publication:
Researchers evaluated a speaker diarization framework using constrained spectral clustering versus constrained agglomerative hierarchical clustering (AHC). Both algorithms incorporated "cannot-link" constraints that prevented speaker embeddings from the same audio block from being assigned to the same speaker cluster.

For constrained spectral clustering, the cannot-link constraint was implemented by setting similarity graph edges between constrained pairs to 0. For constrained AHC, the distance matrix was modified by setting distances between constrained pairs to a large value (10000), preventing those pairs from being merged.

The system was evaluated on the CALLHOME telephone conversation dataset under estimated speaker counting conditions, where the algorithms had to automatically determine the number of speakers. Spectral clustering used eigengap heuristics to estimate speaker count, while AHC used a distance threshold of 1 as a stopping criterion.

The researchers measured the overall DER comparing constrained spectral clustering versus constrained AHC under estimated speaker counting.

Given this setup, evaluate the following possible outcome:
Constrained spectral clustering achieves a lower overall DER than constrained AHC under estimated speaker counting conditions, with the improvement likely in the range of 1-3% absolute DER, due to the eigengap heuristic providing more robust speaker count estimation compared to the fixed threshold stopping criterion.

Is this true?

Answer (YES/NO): NO